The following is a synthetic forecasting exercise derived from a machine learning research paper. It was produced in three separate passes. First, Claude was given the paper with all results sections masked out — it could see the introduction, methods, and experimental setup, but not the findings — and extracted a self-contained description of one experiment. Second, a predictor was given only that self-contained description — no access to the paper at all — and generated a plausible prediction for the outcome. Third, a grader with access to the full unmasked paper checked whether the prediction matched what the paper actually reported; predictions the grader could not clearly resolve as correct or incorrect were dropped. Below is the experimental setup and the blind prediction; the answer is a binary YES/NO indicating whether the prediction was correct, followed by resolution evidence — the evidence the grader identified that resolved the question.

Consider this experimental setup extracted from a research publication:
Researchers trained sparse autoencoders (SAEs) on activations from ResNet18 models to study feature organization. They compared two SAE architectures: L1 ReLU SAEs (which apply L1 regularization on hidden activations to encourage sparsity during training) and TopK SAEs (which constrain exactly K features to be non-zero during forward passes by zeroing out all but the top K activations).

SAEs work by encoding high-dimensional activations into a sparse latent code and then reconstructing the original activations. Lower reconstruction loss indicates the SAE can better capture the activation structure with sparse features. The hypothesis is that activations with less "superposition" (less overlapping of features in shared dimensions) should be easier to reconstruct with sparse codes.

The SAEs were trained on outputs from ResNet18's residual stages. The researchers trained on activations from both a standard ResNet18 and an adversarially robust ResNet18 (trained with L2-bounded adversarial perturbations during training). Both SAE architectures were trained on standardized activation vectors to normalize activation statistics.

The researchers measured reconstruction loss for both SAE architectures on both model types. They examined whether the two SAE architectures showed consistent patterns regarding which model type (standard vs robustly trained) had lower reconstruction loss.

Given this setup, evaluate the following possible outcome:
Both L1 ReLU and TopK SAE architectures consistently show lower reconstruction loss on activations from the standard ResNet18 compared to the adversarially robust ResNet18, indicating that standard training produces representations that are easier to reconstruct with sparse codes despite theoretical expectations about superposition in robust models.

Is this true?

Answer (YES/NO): NO